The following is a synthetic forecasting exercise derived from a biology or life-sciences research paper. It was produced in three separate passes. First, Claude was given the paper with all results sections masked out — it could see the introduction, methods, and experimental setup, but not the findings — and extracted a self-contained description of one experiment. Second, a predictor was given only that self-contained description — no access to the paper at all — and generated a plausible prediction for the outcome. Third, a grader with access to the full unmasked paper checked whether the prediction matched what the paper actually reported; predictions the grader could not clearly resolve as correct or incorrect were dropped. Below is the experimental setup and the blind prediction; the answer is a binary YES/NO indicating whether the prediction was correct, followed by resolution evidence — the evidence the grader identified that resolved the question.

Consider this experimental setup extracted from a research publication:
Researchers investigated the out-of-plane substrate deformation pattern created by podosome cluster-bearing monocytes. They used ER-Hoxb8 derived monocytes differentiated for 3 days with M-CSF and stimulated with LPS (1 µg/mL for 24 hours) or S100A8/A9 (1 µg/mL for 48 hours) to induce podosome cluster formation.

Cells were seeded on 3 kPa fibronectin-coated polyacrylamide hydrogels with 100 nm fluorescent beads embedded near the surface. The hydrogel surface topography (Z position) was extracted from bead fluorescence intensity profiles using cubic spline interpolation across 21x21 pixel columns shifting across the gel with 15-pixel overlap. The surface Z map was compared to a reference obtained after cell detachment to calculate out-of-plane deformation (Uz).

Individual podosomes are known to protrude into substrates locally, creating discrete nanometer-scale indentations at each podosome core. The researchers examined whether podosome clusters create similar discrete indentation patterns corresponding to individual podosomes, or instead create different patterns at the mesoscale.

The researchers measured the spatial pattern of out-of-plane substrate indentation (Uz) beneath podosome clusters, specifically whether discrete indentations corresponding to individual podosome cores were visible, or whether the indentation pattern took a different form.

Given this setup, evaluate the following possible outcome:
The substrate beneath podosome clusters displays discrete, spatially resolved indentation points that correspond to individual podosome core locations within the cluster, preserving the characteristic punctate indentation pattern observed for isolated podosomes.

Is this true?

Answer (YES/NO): NO